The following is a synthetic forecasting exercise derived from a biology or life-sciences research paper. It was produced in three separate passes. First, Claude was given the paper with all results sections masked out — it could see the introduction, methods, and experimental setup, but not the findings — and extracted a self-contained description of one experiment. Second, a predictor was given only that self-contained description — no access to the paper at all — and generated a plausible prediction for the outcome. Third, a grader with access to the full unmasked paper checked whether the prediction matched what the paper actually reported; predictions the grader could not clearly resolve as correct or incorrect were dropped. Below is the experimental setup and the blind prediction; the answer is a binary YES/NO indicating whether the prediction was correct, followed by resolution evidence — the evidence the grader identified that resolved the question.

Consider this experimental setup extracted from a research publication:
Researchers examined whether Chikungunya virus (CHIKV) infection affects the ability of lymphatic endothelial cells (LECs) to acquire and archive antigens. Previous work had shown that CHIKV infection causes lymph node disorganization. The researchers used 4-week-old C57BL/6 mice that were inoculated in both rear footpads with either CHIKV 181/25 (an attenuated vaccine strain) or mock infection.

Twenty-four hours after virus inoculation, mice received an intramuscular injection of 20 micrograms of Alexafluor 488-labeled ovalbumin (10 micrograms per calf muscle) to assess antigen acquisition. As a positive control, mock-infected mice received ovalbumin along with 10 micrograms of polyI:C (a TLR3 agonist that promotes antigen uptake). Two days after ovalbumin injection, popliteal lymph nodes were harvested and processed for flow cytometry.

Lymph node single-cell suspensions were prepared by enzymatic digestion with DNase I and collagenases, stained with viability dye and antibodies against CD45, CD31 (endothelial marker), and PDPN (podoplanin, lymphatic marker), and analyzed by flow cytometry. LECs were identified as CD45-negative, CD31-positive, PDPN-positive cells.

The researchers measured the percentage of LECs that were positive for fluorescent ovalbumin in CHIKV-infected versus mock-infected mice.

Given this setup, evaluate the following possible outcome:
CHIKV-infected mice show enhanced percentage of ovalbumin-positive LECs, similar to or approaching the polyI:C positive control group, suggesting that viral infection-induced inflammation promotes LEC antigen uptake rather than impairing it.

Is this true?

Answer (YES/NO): NO